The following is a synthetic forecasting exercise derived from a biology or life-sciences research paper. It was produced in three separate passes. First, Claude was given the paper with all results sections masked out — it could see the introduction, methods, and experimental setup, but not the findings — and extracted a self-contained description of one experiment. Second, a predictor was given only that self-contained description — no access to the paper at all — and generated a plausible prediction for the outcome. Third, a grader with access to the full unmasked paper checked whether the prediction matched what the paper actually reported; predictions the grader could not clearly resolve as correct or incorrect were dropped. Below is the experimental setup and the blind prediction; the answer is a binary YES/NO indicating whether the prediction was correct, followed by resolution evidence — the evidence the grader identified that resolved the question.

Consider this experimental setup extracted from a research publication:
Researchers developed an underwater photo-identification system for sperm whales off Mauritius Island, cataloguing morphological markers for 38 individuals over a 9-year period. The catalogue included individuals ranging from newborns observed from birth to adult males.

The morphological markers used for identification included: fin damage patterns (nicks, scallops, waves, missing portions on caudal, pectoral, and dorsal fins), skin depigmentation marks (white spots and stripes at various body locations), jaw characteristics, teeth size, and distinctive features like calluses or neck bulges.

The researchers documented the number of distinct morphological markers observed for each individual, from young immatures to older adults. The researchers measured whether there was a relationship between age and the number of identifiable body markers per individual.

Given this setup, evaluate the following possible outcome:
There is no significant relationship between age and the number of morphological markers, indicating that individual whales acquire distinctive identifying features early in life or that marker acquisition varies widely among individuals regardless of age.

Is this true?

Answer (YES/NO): NO